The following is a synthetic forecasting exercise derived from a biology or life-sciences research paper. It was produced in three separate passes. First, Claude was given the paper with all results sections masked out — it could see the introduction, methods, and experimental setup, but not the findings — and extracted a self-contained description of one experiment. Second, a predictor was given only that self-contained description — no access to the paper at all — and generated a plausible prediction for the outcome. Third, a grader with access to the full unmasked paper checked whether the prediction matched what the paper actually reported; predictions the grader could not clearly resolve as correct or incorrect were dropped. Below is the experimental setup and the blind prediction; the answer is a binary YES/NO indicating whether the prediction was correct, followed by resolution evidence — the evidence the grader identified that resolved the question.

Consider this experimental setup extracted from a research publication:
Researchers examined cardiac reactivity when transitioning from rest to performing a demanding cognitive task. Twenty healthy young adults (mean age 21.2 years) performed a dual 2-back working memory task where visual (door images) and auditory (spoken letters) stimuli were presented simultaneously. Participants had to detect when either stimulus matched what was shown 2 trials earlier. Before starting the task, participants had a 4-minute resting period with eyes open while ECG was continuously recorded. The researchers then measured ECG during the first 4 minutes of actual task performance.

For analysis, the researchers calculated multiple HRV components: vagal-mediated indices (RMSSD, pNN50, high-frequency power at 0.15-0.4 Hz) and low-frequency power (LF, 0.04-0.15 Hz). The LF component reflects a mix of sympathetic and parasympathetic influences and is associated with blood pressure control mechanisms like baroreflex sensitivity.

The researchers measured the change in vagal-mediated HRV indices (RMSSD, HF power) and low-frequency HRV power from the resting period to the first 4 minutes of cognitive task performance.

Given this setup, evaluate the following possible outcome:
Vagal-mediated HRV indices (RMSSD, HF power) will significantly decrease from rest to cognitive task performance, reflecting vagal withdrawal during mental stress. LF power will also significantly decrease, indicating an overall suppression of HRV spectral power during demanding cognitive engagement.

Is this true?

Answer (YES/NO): NO